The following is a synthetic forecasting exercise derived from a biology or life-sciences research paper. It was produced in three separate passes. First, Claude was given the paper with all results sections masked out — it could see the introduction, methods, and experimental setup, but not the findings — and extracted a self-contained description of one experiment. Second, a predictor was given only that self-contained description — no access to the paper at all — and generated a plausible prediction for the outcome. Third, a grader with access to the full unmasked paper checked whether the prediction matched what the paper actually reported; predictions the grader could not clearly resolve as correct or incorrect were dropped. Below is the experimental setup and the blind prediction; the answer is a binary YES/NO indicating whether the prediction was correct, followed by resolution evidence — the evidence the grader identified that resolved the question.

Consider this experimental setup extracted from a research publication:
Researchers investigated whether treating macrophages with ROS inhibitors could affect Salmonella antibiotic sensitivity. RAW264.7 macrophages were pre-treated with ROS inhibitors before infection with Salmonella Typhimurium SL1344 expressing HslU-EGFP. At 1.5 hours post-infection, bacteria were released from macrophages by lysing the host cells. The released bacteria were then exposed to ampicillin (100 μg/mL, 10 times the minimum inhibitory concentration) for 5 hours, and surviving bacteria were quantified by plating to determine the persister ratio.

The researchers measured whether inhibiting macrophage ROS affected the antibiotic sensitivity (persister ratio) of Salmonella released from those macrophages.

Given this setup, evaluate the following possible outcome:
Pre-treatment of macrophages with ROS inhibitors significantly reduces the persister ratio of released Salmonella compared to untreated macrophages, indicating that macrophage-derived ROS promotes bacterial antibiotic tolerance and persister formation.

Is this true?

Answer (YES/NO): YES